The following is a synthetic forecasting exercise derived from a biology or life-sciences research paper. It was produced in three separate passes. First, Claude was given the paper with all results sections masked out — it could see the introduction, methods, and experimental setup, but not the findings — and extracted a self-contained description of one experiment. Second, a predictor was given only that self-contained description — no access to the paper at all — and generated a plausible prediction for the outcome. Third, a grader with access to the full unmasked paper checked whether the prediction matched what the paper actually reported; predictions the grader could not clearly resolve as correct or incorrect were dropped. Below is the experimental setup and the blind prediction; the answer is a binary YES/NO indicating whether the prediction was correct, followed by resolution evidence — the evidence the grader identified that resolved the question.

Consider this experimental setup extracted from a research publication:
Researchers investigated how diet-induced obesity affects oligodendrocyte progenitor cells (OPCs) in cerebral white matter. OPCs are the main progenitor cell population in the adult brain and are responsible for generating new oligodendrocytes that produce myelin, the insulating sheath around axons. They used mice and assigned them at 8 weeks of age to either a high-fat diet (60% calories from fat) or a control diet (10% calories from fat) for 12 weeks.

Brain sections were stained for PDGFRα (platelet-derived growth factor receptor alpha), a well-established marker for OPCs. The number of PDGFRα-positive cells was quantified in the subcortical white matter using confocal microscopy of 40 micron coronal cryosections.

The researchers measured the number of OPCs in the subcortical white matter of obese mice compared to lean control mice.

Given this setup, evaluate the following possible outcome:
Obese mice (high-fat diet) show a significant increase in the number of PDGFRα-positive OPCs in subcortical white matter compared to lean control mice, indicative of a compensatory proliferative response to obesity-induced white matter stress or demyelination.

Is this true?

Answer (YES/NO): YES